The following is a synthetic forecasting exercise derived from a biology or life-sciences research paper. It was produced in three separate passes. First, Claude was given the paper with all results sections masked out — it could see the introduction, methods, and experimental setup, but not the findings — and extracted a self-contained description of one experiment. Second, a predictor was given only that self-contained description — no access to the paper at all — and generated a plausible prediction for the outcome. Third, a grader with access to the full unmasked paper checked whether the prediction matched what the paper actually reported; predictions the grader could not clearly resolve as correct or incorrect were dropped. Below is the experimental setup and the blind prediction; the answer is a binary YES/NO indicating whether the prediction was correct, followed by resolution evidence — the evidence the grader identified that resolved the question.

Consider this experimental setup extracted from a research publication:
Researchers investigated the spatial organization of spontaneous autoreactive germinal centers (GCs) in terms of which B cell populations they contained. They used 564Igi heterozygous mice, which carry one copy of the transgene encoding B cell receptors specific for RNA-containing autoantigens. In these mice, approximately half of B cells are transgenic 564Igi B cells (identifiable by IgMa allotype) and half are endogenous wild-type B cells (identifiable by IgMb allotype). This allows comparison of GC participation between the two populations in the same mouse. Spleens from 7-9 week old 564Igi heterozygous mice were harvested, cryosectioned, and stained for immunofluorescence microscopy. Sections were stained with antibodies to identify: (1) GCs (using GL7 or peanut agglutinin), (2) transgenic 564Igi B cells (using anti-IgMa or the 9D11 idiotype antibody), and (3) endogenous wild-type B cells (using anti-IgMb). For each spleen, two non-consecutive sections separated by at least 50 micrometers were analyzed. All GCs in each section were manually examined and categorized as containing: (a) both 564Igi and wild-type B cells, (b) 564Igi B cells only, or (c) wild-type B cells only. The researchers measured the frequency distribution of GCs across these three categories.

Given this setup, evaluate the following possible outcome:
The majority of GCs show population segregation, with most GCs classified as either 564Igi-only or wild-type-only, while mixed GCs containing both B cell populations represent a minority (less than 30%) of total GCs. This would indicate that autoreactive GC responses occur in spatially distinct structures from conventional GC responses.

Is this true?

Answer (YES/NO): NO